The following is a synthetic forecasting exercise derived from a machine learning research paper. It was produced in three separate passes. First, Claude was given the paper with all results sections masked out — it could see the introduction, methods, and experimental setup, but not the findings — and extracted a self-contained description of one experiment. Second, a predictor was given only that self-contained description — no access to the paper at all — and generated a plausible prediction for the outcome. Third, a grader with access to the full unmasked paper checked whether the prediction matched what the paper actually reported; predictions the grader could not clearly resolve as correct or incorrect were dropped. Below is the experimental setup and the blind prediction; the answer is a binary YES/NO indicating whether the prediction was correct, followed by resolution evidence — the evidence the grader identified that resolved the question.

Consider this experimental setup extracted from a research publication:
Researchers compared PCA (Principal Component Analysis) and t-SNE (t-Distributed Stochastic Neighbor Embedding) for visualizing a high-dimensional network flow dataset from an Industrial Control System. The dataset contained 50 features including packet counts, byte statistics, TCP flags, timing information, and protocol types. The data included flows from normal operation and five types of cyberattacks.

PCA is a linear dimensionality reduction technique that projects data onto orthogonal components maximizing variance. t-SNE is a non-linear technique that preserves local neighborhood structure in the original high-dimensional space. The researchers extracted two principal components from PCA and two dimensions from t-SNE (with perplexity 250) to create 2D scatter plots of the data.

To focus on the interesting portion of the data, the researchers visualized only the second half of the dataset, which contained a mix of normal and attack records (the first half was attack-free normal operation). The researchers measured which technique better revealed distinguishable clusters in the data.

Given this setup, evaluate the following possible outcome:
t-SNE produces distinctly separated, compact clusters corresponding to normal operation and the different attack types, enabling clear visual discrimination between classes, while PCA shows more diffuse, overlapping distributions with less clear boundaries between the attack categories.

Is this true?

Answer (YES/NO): NO